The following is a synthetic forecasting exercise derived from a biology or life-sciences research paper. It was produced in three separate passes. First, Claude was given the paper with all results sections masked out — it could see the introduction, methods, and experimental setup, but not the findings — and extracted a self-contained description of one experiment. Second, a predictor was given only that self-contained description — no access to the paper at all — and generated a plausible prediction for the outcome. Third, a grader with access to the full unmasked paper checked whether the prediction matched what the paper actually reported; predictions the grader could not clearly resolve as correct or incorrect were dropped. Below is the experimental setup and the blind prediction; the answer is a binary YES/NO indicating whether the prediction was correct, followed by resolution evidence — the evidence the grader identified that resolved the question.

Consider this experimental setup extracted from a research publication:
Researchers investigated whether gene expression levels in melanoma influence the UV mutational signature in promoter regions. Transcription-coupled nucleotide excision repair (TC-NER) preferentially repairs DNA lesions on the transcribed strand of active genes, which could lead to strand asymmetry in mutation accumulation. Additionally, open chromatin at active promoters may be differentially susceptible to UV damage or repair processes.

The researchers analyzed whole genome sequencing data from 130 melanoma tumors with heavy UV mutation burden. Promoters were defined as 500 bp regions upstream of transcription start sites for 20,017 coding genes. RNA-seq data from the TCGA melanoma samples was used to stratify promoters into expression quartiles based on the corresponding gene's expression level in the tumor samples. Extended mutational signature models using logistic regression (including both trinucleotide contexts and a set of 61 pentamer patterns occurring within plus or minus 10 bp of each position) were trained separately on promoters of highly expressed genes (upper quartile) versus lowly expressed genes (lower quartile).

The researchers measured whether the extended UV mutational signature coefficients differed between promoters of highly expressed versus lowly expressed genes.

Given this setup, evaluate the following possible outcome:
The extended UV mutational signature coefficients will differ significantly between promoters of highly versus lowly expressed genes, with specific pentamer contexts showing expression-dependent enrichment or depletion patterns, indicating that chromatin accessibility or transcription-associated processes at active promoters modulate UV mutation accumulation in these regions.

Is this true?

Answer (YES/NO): YES